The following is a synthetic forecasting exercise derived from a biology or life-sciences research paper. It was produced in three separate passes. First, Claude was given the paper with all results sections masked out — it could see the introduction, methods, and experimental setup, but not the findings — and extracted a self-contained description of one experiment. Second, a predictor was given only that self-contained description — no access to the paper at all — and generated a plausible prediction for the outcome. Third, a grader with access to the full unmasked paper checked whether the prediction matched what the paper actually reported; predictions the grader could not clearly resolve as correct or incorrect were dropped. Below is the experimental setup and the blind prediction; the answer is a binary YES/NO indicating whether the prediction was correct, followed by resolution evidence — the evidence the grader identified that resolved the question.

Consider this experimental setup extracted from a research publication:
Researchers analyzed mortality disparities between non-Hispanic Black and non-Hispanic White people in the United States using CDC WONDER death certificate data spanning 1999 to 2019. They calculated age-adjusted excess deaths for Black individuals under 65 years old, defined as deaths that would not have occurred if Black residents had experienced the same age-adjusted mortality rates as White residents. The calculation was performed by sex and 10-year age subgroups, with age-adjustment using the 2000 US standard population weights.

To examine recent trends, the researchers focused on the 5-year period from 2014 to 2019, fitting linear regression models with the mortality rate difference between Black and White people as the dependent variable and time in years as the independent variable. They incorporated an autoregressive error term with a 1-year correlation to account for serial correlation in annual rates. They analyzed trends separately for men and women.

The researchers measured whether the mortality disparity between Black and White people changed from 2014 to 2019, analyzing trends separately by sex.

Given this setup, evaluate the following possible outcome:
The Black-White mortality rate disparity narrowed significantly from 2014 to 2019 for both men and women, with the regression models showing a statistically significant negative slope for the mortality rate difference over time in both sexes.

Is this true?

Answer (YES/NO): NO